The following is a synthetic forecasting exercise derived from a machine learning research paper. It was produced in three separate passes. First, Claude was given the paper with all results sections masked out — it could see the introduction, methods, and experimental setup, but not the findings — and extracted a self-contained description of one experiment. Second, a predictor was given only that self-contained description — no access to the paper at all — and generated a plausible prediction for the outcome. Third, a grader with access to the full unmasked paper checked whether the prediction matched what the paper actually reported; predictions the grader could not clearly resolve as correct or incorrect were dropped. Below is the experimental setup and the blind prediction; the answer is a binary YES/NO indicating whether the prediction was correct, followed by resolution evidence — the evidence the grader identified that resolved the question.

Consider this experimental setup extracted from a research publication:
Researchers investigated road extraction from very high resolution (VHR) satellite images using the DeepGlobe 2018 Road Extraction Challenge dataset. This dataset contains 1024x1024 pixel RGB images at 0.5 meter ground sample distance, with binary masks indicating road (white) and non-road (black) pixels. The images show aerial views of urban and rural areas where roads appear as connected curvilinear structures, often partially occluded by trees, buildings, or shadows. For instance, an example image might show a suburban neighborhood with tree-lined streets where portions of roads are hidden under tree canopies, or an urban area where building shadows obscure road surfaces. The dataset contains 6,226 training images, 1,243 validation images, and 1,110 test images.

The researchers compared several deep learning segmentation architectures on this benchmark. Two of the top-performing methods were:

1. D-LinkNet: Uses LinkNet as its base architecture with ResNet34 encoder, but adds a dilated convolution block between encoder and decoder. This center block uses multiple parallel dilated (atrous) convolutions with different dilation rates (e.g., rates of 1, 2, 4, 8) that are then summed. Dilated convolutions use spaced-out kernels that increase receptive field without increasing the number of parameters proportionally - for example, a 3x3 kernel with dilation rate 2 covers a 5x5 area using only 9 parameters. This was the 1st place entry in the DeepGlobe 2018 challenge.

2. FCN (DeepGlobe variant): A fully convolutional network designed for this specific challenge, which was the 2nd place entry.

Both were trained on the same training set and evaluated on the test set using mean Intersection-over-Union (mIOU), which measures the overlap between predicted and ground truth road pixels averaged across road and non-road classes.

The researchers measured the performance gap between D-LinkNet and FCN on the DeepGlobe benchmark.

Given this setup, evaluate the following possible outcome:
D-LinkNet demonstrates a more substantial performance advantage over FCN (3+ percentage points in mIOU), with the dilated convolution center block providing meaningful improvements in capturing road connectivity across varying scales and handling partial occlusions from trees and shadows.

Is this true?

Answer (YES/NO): NO